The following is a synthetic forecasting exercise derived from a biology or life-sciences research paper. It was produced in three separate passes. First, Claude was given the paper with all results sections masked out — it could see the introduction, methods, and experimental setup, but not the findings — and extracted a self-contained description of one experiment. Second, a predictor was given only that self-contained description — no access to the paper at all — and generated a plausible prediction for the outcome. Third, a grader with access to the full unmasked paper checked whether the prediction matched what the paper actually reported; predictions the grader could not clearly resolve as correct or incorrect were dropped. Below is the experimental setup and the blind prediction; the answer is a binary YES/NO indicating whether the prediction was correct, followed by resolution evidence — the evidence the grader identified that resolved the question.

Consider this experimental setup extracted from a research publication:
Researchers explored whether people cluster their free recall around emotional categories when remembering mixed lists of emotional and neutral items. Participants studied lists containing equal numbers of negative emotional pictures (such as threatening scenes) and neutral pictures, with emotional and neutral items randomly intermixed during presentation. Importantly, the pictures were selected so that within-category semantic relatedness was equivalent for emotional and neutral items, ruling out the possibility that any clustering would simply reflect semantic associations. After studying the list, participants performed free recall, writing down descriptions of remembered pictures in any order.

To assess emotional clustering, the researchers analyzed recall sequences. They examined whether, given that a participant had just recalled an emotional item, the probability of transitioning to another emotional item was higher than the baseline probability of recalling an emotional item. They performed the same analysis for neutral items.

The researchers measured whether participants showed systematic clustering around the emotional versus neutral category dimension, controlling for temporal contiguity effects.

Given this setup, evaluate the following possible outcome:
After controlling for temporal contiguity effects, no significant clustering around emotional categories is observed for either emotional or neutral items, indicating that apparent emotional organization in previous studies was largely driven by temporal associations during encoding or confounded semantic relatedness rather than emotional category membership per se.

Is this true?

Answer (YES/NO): NO